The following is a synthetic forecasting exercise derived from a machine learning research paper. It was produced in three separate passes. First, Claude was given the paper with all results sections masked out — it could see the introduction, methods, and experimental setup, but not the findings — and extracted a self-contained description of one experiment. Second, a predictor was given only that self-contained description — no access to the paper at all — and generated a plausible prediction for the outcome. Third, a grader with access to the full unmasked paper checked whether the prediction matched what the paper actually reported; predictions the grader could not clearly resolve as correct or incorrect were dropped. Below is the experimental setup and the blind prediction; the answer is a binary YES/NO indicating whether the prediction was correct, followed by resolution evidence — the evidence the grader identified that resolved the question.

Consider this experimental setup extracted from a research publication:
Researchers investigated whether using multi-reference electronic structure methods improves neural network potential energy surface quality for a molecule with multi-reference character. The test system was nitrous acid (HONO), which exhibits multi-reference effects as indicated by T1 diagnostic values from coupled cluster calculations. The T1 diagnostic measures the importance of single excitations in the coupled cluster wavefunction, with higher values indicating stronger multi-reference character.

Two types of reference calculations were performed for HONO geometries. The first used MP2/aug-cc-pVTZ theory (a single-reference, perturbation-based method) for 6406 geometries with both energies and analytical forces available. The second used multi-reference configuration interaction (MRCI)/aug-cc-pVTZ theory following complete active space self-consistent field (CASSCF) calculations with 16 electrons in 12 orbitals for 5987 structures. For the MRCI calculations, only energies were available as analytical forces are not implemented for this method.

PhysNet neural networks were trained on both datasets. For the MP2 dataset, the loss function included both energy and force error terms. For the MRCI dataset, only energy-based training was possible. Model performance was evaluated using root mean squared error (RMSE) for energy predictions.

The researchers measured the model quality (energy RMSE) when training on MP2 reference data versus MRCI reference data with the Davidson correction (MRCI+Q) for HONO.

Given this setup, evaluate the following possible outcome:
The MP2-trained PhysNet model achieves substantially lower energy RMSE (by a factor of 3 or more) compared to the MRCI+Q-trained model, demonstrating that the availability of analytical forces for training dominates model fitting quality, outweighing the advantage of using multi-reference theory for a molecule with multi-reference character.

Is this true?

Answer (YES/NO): NO